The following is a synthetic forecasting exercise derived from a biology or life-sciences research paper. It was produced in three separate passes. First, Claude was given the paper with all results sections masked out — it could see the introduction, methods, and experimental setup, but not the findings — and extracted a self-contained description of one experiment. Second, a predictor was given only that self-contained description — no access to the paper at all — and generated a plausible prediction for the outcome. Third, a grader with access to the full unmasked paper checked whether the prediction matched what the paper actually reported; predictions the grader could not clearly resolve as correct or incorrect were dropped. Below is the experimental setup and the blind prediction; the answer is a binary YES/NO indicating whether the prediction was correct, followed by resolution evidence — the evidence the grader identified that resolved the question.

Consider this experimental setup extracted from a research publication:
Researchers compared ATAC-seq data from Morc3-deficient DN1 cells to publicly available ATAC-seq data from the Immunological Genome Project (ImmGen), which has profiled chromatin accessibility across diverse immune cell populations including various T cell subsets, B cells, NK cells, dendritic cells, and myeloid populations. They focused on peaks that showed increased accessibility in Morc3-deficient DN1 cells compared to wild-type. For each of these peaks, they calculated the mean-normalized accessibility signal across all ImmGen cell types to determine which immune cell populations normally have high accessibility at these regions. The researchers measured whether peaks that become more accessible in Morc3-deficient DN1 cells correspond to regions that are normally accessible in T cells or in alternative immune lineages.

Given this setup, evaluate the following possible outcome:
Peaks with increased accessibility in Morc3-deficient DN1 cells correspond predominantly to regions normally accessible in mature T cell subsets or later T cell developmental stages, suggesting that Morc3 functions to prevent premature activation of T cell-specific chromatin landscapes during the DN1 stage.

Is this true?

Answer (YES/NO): NO